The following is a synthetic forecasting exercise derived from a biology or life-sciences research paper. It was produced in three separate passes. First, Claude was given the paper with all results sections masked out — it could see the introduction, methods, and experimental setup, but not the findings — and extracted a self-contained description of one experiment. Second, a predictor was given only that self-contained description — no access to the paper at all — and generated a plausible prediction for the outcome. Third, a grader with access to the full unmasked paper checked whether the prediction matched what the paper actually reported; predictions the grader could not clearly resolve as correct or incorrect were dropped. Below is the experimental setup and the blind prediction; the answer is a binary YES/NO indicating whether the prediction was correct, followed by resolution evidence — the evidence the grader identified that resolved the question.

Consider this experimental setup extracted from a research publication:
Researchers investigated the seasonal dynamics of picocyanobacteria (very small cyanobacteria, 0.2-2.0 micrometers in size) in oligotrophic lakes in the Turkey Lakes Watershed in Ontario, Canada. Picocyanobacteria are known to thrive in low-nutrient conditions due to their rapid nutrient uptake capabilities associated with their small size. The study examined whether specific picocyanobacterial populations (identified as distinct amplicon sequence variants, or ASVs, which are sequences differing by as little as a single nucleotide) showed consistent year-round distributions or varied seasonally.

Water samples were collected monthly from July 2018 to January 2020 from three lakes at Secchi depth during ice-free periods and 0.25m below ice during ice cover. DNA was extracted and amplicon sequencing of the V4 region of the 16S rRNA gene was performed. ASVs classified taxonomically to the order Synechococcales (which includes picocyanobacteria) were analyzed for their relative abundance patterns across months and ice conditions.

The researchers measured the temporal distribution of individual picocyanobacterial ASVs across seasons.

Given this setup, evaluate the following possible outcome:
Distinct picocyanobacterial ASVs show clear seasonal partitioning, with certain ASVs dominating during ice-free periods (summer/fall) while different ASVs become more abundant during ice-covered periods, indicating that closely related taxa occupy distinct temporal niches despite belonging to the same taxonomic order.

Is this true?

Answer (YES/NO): NO